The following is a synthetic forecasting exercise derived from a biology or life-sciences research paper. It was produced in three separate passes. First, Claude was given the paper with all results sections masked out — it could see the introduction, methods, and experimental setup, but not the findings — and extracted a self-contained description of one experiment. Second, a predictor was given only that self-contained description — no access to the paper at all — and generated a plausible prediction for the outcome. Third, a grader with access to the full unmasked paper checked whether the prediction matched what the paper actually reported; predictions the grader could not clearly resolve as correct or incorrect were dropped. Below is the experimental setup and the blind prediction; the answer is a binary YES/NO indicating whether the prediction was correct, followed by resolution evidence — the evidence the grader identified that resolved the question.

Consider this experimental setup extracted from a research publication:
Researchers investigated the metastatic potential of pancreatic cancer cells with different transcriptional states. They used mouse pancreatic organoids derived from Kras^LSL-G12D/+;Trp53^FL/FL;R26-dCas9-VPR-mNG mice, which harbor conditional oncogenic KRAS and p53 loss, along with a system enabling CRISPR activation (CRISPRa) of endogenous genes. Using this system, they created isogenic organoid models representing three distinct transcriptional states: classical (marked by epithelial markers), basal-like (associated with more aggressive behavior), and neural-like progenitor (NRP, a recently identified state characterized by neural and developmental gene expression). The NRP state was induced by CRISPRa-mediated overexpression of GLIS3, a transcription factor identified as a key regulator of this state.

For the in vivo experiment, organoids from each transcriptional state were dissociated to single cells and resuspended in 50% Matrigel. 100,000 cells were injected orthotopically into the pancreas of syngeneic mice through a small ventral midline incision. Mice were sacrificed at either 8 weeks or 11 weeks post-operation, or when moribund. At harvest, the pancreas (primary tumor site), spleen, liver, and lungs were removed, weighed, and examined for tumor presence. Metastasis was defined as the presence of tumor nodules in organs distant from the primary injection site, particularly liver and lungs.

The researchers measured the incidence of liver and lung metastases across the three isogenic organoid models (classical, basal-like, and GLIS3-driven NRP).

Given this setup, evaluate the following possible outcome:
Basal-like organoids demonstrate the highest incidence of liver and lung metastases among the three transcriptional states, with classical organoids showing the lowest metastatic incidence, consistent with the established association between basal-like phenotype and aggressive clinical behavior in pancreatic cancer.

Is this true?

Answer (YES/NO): NO